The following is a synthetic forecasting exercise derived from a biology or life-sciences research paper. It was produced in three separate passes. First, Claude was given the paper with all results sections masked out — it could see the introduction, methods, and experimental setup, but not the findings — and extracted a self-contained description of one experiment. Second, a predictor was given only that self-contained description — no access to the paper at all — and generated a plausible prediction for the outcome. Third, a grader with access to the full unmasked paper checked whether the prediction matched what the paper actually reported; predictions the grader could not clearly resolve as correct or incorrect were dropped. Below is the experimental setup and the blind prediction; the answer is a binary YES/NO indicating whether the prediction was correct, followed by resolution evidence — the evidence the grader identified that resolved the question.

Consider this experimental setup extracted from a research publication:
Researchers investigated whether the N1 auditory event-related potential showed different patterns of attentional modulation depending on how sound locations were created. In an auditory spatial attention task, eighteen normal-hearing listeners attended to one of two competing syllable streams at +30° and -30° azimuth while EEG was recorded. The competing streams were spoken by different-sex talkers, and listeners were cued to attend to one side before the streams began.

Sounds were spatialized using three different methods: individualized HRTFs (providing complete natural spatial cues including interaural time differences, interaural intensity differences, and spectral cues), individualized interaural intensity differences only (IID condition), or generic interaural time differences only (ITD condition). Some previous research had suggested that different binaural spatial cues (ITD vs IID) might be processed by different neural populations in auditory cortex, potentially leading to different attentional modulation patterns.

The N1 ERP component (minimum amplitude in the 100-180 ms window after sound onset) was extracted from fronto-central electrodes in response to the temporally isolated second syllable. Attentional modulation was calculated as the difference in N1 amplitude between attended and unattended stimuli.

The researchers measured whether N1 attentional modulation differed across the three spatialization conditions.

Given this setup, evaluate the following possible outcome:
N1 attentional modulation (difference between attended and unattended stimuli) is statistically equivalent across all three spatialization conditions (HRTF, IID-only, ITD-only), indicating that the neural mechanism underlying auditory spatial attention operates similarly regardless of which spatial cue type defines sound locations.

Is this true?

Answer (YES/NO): YES